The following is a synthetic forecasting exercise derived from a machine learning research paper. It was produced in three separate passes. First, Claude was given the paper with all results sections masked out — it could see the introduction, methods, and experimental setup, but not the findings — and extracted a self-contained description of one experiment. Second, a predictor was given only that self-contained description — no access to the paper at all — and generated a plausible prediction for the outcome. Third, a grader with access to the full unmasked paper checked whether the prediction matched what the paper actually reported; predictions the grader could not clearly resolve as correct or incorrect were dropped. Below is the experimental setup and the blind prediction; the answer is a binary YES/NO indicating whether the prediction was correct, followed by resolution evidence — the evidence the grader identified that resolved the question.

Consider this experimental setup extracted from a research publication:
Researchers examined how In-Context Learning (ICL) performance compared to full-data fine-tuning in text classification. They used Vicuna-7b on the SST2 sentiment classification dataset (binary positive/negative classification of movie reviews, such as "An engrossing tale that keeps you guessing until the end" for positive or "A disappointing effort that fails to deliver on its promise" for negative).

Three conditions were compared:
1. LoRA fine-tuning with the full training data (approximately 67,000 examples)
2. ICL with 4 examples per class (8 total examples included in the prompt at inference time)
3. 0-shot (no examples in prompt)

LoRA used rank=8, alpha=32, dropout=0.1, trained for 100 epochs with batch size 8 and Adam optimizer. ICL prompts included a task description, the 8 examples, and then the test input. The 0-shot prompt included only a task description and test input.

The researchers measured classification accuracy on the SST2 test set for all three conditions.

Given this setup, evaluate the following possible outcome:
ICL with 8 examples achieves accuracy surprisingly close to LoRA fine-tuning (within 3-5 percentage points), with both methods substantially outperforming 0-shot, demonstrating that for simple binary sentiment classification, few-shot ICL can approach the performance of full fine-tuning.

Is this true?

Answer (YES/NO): YES